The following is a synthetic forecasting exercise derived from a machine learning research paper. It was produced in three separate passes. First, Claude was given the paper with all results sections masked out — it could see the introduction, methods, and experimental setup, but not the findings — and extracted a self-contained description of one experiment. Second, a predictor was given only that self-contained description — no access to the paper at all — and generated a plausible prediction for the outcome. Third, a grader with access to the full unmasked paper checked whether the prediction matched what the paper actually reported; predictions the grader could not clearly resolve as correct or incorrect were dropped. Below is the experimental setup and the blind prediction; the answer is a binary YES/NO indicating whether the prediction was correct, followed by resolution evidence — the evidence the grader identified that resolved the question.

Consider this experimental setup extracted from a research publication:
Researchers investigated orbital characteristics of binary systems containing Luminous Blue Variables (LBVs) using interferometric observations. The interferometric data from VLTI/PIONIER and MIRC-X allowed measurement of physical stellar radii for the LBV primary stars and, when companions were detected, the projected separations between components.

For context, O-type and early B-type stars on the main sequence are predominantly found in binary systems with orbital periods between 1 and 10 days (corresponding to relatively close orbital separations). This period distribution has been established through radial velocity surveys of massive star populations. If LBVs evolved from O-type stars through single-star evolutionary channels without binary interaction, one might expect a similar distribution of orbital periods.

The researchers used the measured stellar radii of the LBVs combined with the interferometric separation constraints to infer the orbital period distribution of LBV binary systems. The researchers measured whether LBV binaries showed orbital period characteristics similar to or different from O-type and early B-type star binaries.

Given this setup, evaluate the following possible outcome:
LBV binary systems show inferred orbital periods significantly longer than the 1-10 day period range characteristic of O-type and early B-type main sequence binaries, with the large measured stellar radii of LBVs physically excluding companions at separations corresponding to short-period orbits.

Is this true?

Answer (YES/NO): YES